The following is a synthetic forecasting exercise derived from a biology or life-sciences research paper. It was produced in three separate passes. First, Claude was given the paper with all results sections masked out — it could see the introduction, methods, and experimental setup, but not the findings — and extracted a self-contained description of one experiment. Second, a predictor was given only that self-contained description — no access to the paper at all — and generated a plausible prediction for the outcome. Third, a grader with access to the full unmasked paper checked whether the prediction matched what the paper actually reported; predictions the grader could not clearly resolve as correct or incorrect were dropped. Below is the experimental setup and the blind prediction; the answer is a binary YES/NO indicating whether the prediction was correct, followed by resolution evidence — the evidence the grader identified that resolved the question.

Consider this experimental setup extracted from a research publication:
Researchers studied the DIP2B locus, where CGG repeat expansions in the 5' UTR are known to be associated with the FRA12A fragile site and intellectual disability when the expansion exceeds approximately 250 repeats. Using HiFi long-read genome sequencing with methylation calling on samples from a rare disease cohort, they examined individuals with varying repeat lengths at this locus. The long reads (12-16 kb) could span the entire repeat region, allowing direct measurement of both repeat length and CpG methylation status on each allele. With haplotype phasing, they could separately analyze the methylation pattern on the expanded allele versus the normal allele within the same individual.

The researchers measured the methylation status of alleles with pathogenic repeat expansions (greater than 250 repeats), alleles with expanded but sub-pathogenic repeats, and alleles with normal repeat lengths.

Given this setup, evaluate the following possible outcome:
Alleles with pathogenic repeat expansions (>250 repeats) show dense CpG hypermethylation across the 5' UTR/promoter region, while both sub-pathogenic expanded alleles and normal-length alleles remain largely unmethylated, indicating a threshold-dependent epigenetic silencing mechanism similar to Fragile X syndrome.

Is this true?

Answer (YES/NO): YES